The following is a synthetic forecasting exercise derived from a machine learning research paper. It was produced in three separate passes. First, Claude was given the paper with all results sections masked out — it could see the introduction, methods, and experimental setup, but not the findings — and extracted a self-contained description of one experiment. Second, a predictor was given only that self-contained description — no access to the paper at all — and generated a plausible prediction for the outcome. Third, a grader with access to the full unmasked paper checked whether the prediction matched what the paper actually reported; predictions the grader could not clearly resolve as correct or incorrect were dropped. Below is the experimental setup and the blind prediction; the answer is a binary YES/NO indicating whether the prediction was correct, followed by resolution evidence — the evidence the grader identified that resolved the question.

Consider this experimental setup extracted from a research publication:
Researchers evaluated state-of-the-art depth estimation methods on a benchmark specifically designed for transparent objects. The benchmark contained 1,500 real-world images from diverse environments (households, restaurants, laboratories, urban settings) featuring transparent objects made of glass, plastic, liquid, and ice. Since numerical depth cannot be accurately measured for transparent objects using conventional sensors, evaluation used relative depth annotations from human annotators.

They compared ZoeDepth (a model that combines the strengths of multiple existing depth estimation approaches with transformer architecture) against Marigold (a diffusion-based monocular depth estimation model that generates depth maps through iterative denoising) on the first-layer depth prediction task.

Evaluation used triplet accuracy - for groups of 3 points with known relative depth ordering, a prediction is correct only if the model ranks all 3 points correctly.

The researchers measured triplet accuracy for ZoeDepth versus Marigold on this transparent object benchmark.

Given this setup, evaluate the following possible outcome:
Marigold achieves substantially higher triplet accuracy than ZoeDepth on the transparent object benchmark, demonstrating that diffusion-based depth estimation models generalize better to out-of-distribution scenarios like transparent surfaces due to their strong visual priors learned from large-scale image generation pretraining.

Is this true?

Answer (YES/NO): NO